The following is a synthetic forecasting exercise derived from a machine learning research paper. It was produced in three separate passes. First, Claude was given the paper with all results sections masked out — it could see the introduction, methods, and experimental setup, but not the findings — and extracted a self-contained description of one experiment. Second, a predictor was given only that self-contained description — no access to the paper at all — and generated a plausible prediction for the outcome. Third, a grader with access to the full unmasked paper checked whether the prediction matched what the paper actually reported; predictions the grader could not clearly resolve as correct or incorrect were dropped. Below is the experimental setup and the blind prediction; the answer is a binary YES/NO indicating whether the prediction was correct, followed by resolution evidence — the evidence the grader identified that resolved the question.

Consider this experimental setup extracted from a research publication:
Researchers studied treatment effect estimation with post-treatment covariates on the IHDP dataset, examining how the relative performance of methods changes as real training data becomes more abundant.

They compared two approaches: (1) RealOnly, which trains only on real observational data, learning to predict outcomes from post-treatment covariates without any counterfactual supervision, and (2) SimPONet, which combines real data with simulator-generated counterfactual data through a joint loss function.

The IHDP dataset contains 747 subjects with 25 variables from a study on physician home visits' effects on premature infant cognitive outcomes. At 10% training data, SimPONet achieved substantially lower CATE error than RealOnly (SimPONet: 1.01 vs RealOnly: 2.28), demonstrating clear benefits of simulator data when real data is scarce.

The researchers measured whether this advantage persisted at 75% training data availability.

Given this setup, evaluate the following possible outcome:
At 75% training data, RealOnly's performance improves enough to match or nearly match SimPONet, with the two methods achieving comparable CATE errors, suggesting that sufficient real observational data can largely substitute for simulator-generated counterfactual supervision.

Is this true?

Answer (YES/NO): YES